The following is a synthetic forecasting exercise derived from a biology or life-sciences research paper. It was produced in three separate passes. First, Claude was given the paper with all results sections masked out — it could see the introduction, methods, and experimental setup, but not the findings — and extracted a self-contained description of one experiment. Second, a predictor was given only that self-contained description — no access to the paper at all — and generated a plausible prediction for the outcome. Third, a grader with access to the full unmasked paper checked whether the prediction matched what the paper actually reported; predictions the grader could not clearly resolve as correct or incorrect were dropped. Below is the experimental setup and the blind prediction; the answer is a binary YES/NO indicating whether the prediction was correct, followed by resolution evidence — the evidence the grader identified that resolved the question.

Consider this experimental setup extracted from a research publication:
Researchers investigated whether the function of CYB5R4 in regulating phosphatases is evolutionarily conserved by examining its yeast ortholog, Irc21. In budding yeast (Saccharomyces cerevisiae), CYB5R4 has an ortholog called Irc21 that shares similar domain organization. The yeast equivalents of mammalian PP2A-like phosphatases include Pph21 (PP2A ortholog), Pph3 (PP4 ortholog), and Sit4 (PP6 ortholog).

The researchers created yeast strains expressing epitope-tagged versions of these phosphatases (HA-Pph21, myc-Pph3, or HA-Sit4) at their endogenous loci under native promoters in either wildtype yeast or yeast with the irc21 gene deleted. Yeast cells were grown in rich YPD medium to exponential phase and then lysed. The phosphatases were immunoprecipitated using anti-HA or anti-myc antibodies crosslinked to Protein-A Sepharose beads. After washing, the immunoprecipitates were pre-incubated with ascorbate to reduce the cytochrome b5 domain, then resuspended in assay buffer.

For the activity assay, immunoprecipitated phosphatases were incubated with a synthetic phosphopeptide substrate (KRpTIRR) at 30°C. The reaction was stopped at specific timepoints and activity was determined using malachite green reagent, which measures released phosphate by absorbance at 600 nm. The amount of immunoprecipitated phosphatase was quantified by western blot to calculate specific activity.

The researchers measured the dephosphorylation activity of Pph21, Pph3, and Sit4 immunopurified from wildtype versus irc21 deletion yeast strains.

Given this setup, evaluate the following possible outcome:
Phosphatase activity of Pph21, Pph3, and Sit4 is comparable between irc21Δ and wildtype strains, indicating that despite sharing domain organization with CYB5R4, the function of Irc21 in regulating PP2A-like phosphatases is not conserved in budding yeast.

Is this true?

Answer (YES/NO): NO